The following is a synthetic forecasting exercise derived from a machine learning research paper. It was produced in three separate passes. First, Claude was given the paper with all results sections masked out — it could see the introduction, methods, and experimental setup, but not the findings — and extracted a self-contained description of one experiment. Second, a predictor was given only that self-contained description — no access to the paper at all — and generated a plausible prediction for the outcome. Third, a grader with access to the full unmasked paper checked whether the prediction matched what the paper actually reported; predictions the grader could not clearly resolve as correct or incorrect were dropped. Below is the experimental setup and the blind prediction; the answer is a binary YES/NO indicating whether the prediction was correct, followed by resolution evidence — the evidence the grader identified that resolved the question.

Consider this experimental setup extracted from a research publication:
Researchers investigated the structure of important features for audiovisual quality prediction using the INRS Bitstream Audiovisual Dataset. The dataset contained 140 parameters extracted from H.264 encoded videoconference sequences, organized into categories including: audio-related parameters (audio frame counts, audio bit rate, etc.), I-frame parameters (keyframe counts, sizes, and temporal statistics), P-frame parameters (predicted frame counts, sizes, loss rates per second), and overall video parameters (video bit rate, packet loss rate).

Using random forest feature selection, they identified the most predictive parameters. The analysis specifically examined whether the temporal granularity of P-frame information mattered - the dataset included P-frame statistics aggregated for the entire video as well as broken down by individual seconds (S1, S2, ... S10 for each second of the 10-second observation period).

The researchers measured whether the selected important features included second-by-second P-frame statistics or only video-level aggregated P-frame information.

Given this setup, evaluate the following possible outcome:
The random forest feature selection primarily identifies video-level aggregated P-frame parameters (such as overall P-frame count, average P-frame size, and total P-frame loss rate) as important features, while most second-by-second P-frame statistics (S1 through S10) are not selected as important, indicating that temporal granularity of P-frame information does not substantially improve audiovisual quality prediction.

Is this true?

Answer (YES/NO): NO